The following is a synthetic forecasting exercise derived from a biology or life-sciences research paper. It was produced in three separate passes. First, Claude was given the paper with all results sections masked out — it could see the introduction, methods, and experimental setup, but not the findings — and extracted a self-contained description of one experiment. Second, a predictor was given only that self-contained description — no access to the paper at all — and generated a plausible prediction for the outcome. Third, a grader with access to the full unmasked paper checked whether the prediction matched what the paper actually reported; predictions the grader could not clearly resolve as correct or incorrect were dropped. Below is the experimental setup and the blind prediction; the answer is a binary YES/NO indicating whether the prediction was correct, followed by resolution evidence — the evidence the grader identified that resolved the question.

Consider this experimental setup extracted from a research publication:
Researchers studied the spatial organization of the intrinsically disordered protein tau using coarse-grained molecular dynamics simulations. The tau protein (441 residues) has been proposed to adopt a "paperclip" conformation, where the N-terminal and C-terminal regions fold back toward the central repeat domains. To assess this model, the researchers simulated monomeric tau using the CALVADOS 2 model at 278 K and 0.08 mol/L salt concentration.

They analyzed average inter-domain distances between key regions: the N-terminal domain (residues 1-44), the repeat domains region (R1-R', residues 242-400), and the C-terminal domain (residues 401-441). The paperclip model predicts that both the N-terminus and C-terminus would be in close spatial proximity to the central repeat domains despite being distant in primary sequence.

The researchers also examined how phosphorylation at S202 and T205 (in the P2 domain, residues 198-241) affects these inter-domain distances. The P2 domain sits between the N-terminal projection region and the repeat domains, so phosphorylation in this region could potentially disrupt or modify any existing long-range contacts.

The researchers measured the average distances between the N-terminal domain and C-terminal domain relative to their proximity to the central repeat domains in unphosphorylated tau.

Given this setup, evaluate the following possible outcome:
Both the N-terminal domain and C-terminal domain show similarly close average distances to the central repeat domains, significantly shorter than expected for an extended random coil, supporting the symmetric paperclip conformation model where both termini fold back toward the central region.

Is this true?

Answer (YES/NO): NO